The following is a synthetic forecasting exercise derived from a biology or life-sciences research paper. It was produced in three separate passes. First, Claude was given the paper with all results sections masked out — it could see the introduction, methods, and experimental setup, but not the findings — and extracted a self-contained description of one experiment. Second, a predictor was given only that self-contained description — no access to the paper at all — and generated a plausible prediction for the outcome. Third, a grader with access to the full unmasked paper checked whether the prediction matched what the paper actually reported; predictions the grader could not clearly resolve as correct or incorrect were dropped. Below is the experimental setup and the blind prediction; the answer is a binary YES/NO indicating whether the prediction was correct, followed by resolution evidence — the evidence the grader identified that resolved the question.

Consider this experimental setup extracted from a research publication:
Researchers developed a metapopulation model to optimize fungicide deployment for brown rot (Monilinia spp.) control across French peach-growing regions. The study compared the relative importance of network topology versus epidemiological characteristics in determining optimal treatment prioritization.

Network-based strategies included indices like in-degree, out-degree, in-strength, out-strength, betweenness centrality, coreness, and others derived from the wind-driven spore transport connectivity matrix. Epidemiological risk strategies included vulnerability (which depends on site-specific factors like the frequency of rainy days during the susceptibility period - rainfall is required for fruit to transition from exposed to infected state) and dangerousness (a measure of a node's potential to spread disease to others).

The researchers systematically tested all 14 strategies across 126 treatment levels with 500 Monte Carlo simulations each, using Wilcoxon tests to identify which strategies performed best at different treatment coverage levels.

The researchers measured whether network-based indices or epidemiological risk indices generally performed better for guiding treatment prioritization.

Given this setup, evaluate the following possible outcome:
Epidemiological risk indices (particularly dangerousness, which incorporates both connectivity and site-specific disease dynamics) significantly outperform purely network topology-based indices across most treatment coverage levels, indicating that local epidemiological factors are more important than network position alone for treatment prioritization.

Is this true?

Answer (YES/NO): NO